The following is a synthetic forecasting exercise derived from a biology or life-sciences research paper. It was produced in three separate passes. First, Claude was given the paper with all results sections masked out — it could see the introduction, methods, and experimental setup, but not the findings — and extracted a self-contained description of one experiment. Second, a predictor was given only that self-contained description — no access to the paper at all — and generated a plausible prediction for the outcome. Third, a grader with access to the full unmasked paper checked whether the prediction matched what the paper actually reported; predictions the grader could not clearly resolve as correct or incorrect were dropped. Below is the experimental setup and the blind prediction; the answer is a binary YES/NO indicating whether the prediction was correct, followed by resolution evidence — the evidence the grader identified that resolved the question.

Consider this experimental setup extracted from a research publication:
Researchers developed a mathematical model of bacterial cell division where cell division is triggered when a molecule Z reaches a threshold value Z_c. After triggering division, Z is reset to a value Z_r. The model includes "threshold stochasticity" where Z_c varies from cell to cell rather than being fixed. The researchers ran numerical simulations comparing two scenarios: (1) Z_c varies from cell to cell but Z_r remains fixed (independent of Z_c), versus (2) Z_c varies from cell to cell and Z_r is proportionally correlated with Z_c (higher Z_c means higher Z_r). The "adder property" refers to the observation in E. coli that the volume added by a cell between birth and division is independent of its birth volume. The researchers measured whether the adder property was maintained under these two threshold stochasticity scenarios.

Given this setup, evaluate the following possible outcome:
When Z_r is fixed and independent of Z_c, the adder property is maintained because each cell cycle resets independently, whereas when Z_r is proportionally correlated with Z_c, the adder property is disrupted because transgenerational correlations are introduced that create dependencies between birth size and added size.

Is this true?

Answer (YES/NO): YES